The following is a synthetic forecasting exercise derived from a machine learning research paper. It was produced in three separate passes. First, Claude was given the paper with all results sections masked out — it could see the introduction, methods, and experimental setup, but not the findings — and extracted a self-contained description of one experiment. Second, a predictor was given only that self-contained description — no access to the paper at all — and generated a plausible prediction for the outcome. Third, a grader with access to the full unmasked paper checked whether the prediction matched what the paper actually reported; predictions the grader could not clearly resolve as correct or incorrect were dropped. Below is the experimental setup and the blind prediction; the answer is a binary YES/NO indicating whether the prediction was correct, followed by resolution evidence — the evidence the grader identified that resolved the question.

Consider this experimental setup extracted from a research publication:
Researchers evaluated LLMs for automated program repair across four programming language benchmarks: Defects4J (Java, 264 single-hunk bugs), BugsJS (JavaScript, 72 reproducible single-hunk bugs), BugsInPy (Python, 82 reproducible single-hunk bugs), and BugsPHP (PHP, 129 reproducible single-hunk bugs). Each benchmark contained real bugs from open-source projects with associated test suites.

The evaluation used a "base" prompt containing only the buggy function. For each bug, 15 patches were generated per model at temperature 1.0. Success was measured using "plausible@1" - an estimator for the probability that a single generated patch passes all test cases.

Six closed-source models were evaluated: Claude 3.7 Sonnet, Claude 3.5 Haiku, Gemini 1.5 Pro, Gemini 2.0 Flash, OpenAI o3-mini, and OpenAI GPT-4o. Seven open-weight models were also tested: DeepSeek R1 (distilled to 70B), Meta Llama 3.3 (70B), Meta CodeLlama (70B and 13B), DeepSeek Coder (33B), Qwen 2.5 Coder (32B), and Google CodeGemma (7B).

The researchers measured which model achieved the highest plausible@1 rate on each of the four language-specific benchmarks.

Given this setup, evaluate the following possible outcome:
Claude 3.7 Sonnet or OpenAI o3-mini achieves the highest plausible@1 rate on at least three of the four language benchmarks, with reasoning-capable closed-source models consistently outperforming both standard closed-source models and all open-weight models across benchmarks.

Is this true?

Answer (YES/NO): NO